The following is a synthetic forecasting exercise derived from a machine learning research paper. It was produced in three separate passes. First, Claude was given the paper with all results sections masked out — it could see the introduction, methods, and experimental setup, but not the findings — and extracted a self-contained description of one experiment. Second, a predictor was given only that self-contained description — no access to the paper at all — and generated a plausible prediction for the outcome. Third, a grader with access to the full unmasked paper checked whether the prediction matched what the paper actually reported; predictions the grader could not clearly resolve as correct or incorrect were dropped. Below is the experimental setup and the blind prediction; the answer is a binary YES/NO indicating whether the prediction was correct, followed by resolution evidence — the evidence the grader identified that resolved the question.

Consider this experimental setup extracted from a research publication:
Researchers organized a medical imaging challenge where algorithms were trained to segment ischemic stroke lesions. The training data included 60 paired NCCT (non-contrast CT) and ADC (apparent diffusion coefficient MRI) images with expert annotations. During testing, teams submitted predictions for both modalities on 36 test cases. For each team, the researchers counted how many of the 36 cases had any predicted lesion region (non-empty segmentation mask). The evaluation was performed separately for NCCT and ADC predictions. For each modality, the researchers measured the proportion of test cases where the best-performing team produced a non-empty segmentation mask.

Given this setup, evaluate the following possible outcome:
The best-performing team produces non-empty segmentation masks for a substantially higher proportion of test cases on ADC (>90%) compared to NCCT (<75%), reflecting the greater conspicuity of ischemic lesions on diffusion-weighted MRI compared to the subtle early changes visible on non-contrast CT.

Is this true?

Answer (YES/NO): YES